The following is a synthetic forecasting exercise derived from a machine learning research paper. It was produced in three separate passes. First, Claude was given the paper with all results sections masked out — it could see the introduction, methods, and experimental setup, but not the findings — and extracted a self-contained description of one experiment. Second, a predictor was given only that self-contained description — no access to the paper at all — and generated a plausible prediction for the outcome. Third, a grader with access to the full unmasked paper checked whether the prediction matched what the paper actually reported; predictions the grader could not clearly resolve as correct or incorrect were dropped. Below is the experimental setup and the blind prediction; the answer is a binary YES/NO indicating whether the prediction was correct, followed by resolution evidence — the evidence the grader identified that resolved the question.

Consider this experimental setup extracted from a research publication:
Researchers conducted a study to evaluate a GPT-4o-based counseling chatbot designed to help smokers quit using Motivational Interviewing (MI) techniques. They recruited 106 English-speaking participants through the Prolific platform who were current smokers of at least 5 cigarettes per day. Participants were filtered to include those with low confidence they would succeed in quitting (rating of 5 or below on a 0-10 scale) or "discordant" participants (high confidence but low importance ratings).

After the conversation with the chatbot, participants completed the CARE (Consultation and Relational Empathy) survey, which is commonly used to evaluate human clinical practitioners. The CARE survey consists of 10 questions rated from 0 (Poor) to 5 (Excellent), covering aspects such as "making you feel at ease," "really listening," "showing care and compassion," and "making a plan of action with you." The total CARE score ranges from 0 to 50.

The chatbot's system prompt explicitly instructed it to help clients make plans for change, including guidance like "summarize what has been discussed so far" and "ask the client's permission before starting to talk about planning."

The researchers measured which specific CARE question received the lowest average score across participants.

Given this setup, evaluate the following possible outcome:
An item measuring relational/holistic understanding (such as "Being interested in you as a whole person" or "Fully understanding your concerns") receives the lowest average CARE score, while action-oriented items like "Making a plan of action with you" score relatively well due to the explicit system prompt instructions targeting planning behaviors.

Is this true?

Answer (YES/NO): NO